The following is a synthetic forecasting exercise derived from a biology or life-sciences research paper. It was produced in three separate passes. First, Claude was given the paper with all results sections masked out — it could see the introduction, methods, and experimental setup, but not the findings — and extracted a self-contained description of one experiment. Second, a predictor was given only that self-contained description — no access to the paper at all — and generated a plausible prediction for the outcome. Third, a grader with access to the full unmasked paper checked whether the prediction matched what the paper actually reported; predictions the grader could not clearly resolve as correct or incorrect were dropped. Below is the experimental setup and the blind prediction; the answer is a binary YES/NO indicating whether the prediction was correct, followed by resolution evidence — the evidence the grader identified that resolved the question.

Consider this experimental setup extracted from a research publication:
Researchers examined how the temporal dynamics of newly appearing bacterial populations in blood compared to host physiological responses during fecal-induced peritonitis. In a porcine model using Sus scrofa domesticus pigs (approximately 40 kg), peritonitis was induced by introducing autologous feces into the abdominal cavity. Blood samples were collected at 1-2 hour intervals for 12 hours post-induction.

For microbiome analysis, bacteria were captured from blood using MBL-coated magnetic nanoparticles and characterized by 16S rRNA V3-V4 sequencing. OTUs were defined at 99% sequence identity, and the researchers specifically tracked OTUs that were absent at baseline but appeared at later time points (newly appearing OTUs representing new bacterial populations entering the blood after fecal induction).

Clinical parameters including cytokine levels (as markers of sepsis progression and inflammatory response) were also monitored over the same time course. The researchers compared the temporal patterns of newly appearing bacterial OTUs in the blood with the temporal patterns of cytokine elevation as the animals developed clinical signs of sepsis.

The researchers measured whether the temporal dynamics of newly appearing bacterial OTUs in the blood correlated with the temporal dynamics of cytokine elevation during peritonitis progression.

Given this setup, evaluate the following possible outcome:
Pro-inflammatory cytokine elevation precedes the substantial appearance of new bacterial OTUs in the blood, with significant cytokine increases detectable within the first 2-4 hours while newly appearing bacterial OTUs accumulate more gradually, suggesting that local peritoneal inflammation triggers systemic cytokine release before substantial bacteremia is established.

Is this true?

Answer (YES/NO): NO